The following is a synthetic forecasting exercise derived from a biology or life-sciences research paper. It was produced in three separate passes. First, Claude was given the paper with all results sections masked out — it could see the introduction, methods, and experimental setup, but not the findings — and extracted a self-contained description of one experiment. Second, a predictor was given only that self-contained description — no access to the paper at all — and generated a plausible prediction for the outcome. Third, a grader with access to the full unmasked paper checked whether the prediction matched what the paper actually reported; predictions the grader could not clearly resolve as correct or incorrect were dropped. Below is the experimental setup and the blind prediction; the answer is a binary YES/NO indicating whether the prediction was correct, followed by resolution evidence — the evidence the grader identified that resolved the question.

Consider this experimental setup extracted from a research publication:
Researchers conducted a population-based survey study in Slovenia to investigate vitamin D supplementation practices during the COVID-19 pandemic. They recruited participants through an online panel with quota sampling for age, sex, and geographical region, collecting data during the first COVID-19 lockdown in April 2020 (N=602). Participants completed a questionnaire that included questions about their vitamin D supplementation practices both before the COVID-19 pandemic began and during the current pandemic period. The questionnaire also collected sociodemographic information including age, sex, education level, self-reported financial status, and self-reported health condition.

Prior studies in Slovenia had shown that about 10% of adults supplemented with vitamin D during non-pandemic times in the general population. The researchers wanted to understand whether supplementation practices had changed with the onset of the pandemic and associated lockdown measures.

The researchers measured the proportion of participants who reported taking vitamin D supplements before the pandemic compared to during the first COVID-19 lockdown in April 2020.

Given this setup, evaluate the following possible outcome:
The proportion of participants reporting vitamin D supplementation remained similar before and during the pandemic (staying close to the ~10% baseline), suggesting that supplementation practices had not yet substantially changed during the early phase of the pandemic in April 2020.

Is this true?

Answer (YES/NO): NO